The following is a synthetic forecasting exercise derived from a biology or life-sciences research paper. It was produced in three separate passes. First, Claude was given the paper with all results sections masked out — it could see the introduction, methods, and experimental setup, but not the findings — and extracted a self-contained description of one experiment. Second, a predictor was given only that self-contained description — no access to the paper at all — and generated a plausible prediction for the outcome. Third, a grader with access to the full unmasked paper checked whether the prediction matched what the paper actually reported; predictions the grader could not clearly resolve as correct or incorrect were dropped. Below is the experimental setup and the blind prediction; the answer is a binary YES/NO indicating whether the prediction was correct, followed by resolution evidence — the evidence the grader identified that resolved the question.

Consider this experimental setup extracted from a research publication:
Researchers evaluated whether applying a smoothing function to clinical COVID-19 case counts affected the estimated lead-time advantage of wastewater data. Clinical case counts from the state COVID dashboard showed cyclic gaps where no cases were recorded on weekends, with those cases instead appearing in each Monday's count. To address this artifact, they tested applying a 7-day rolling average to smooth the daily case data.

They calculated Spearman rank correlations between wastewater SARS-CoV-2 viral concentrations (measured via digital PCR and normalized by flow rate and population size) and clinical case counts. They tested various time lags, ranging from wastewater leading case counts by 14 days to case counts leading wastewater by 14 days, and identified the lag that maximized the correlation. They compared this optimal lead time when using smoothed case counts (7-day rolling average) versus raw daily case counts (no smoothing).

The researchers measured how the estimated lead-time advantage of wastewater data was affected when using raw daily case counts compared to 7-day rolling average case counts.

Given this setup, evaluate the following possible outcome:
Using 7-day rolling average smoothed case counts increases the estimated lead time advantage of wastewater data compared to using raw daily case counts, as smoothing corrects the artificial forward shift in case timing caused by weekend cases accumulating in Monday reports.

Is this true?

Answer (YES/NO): YES